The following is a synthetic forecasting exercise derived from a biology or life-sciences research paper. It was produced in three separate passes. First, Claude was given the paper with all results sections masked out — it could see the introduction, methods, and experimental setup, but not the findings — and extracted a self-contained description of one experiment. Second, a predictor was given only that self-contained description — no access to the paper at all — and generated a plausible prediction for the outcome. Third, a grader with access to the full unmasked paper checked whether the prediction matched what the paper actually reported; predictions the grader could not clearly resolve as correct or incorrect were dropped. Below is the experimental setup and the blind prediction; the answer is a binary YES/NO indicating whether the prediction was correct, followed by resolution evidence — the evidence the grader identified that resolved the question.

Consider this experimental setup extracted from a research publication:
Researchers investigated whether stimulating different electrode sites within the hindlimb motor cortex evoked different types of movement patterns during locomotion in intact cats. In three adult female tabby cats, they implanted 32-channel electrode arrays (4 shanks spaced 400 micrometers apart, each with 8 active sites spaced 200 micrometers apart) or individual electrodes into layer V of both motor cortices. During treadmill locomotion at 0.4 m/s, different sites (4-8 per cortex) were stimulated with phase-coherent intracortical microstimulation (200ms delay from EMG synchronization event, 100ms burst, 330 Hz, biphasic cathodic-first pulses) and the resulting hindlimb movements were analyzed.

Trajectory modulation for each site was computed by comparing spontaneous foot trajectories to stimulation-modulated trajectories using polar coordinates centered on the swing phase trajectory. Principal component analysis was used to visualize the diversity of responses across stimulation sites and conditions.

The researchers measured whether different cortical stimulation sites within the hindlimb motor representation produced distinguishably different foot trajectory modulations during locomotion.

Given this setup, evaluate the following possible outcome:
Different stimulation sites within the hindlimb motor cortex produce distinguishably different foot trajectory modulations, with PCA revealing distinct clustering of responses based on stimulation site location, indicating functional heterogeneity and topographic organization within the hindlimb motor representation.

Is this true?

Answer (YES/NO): NO